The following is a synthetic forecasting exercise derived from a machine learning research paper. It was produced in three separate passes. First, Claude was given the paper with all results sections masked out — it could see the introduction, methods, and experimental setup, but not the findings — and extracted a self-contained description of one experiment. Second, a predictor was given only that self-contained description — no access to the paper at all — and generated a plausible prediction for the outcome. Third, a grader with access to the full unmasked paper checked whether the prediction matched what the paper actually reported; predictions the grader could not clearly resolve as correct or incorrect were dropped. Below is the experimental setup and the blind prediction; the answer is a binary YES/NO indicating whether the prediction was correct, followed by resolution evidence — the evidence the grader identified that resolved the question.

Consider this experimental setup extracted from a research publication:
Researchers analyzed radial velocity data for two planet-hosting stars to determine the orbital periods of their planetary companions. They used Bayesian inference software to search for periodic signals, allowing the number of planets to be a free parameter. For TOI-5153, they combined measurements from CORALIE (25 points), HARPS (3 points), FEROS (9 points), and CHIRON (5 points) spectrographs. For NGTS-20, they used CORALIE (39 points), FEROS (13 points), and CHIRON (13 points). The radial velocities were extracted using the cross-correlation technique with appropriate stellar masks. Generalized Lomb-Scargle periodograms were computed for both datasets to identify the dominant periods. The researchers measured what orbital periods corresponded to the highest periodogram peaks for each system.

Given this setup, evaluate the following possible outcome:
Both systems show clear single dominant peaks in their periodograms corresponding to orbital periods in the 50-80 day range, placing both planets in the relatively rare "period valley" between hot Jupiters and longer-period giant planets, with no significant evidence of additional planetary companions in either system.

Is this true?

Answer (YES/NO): NO